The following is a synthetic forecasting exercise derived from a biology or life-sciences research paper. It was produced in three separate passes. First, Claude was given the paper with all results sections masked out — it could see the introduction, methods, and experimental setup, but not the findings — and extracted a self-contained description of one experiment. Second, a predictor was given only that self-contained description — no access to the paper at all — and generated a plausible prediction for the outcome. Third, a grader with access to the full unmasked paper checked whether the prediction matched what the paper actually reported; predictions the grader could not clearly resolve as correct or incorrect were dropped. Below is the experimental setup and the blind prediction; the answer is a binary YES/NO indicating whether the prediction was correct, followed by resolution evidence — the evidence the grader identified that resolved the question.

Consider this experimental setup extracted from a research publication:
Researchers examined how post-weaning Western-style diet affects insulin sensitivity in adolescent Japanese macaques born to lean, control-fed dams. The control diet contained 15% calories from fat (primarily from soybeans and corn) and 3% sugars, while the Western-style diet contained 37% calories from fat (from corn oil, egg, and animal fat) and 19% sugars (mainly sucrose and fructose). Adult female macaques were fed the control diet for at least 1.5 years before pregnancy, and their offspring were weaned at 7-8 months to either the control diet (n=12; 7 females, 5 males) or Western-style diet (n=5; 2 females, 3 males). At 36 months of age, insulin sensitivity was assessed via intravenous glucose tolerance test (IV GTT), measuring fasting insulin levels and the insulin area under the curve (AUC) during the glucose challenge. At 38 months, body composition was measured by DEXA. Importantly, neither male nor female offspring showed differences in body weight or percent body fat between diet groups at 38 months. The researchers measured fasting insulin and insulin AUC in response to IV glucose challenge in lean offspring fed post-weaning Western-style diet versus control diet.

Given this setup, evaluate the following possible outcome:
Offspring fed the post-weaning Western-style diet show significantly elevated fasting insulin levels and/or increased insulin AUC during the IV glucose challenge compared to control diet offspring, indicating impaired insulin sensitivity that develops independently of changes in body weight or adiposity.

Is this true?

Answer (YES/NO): YES